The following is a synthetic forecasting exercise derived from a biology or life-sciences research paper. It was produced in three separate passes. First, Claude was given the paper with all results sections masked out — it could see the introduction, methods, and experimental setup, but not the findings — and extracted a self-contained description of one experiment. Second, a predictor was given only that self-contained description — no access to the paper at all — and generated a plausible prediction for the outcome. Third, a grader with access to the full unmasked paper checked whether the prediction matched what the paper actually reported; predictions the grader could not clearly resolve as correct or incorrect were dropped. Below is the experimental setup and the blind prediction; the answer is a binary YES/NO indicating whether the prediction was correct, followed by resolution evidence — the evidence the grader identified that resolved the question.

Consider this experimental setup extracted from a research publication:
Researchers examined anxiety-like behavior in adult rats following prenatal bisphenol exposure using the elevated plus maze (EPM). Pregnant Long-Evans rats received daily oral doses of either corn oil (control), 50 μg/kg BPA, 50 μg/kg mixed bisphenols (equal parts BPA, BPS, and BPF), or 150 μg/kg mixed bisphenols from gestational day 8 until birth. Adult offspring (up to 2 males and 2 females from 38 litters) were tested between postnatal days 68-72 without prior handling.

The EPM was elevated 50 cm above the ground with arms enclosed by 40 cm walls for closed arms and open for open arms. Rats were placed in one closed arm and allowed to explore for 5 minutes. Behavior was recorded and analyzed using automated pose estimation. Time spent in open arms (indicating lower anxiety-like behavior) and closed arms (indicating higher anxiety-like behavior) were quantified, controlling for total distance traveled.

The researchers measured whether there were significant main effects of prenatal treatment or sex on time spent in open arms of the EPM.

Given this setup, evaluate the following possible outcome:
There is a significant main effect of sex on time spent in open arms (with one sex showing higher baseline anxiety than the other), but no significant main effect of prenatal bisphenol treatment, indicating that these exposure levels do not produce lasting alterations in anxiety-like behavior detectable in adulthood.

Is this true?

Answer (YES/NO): NO